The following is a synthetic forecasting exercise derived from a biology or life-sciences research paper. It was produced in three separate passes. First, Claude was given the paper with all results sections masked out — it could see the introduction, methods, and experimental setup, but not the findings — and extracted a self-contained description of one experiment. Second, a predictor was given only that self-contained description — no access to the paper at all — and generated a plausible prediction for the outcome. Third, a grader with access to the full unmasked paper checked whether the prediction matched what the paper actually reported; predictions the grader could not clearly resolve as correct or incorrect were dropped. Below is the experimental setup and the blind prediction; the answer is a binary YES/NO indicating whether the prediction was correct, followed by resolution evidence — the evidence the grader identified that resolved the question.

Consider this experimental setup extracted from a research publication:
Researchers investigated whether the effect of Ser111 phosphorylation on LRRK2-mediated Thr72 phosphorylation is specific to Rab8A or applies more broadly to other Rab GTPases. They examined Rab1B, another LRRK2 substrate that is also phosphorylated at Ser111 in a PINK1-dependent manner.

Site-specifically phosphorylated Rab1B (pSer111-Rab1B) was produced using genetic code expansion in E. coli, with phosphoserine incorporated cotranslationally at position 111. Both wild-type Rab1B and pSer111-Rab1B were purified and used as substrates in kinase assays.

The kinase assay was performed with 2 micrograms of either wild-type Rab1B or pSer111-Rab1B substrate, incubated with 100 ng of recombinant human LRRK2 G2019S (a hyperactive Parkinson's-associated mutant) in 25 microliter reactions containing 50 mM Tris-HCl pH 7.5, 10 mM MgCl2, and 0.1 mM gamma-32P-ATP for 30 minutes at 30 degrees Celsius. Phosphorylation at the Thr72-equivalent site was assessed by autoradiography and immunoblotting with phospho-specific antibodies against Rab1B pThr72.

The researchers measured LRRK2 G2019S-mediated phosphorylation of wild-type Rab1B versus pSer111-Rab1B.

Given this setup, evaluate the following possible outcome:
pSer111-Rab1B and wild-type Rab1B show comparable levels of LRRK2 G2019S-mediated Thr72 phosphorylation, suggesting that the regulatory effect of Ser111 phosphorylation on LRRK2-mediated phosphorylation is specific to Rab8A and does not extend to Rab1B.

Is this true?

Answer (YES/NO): NO